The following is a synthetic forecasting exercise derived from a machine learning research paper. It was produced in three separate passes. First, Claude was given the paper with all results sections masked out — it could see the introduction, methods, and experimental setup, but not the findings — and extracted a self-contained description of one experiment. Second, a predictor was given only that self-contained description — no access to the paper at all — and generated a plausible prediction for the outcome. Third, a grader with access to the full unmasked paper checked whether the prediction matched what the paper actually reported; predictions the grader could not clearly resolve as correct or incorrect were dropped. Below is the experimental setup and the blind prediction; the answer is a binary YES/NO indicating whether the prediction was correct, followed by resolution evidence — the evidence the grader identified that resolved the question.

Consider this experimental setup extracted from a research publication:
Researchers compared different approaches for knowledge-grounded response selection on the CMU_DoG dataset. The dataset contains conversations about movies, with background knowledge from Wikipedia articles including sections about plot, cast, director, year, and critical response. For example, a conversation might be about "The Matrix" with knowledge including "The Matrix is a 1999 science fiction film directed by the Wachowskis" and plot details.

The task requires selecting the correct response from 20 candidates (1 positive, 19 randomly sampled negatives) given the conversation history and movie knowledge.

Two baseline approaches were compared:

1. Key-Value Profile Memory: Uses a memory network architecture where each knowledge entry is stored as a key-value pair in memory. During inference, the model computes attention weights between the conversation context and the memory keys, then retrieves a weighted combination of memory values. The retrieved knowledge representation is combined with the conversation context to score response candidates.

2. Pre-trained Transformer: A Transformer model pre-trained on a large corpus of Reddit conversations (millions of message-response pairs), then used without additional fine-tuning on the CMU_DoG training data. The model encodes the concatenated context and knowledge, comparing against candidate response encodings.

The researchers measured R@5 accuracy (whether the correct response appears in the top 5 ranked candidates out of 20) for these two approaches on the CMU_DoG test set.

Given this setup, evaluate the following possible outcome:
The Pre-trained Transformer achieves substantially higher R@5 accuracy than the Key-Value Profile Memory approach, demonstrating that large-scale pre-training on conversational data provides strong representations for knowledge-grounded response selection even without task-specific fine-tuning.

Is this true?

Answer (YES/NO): YES